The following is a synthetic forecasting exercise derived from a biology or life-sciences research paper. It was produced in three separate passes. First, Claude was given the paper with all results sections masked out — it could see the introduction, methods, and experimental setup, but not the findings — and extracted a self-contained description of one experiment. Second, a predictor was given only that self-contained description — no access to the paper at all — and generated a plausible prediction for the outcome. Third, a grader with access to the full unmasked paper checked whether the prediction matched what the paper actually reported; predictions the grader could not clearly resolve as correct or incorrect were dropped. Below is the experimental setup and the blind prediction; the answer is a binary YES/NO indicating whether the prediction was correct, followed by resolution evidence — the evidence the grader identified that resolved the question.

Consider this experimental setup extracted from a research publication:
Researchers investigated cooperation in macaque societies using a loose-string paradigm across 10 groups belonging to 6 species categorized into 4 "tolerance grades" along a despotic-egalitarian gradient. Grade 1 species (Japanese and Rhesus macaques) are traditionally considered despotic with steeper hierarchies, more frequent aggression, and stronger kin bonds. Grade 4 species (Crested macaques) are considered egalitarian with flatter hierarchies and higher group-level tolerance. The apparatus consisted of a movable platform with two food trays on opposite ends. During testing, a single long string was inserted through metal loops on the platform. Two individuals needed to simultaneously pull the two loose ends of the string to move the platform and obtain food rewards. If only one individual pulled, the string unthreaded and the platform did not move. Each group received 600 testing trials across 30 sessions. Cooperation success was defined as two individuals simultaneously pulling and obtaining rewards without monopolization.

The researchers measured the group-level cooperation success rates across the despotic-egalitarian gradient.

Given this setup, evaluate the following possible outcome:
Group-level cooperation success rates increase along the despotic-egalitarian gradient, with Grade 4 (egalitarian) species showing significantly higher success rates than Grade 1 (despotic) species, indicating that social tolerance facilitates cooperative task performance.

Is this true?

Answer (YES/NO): NO